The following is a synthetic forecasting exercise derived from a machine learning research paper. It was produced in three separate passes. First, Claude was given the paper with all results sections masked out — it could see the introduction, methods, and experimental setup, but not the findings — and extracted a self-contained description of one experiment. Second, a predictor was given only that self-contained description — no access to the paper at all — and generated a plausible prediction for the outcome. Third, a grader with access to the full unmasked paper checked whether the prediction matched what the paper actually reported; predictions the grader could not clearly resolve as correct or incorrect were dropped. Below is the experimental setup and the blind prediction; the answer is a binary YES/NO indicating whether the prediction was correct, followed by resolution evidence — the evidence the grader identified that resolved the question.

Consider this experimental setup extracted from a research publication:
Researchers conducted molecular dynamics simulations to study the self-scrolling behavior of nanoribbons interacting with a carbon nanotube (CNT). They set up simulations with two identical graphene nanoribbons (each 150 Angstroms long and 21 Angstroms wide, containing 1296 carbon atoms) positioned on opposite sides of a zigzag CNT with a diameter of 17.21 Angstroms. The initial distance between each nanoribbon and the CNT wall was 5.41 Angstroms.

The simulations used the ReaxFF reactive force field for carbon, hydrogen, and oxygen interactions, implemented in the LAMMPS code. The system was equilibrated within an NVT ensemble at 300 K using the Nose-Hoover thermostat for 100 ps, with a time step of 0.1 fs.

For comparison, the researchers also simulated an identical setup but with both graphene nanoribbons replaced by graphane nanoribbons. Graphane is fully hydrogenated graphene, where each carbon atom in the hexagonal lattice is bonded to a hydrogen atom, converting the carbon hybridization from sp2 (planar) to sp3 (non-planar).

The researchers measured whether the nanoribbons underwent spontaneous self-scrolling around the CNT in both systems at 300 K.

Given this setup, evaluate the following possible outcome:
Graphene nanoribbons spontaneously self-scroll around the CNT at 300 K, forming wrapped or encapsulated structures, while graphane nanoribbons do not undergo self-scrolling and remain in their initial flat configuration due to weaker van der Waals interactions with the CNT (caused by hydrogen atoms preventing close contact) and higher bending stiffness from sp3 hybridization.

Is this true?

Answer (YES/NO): NO